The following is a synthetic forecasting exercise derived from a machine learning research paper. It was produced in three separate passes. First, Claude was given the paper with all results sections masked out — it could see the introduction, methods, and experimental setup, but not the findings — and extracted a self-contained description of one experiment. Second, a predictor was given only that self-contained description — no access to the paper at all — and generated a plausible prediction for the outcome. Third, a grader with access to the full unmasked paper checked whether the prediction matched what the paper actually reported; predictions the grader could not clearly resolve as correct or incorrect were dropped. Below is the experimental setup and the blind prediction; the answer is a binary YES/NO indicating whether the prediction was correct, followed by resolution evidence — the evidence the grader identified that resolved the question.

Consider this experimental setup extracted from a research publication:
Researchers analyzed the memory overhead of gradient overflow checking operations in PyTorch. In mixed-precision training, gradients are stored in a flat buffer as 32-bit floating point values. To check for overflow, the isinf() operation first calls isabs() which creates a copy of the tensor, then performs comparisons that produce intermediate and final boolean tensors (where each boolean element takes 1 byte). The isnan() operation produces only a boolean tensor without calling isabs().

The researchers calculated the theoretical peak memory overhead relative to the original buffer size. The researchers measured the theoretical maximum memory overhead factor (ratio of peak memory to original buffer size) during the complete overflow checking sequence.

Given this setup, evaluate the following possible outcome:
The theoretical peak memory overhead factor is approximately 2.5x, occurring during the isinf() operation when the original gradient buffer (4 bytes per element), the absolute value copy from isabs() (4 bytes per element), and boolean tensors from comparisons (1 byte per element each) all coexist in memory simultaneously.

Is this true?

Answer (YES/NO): NO